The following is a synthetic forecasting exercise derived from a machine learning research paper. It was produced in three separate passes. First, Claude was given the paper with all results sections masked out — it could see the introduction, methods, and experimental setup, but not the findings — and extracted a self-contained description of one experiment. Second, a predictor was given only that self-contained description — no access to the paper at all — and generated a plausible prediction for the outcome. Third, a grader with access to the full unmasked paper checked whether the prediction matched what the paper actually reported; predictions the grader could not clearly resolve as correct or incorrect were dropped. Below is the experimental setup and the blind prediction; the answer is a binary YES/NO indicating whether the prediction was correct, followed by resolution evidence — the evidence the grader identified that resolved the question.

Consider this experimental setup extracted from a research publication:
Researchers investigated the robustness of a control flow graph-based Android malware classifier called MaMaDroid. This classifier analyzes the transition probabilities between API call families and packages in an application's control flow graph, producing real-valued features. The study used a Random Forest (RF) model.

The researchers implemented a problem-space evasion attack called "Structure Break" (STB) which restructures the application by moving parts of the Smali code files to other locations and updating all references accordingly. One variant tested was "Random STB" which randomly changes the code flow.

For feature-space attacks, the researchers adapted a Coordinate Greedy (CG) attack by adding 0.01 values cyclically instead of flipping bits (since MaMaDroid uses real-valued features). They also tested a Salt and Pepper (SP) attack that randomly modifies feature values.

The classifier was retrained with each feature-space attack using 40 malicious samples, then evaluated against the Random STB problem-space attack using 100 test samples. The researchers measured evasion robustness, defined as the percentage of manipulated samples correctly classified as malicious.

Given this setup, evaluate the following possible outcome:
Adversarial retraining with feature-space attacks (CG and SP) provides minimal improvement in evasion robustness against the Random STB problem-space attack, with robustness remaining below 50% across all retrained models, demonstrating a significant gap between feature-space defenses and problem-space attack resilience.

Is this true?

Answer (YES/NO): YES